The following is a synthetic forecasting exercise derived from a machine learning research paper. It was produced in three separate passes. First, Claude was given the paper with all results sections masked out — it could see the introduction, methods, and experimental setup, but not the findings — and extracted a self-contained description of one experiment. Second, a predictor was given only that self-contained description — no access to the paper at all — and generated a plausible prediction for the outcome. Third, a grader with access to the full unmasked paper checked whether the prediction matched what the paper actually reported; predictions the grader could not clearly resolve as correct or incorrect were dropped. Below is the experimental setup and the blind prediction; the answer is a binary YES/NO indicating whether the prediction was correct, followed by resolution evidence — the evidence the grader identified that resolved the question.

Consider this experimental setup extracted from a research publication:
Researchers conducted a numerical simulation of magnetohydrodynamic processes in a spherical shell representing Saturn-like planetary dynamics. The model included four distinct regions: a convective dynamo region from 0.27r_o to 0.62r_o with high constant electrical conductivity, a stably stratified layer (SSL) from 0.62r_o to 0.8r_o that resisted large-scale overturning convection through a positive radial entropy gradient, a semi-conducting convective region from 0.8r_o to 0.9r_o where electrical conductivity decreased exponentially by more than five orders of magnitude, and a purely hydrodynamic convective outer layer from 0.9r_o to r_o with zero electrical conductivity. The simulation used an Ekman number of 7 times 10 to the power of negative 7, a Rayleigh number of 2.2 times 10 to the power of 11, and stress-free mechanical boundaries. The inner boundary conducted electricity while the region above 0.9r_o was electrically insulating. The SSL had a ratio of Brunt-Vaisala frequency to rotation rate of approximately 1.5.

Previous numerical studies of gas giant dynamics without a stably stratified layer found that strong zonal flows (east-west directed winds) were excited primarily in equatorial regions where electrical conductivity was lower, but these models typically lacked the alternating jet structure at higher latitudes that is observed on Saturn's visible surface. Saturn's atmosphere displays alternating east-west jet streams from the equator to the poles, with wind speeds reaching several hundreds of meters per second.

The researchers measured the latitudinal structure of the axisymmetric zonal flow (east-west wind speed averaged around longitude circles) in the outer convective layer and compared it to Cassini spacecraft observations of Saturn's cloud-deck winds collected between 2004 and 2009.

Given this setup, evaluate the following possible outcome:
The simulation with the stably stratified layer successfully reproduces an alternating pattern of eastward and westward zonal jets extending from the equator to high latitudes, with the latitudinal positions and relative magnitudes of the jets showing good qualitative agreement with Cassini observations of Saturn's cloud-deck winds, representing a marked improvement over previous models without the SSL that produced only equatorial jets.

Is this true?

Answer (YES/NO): NO